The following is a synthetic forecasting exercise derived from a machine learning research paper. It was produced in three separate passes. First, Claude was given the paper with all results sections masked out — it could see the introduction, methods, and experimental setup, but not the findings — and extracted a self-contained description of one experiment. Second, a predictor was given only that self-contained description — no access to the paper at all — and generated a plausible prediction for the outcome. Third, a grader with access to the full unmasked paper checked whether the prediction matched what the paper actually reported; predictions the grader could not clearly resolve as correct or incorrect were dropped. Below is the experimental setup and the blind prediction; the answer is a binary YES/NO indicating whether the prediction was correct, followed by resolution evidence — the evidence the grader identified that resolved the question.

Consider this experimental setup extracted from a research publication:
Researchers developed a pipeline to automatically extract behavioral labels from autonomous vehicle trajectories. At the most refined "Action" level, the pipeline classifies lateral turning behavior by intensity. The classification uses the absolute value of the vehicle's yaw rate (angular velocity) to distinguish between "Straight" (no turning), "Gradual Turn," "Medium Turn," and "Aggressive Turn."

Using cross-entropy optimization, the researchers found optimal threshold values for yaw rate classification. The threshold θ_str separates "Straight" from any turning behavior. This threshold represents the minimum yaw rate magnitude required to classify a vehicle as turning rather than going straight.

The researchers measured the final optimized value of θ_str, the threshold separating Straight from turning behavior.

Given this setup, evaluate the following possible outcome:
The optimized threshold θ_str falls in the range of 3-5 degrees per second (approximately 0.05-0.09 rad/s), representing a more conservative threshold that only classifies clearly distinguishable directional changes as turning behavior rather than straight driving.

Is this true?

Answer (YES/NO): NO